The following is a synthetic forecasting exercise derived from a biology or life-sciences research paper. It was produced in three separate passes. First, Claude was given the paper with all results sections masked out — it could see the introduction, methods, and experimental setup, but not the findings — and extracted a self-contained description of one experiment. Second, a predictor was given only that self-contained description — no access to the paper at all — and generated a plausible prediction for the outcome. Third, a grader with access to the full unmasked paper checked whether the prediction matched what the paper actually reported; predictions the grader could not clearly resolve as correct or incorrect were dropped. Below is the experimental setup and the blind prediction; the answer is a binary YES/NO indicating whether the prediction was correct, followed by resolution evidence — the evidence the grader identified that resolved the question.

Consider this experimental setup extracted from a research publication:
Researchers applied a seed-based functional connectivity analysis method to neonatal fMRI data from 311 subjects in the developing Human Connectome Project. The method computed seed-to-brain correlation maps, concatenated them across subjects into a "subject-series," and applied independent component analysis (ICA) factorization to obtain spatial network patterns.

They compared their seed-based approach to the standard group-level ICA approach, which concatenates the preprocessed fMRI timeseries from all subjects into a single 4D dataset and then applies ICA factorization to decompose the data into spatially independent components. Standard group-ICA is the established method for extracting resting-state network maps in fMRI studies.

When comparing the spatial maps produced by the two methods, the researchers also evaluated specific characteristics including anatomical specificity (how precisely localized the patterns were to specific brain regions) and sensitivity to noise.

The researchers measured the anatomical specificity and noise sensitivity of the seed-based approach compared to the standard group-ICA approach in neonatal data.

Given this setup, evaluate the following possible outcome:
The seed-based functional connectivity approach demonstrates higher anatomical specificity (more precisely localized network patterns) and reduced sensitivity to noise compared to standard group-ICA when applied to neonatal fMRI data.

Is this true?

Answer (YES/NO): NO